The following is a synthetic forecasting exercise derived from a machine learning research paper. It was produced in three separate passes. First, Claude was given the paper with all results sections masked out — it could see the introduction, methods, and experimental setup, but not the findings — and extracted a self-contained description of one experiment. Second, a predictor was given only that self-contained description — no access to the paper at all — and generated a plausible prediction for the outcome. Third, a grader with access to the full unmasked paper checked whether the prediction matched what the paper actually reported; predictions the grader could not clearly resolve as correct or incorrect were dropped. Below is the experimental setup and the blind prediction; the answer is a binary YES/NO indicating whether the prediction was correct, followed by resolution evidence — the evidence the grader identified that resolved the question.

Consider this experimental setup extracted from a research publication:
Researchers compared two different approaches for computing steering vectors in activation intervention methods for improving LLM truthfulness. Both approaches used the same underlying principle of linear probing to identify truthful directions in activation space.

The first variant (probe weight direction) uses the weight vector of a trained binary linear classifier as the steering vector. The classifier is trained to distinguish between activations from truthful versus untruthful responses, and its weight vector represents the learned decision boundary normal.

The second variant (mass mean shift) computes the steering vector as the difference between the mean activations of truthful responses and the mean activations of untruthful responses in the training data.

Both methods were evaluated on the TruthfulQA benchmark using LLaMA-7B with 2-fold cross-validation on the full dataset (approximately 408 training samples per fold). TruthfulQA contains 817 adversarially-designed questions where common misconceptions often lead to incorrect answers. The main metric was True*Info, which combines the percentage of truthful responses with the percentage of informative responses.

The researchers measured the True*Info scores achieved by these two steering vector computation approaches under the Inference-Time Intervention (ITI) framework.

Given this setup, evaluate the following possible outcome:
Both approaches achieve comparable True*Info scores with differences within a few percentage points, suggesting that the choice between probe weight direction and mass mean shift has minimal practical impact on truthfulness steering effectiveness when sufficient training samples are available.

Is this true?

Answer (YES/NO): NO